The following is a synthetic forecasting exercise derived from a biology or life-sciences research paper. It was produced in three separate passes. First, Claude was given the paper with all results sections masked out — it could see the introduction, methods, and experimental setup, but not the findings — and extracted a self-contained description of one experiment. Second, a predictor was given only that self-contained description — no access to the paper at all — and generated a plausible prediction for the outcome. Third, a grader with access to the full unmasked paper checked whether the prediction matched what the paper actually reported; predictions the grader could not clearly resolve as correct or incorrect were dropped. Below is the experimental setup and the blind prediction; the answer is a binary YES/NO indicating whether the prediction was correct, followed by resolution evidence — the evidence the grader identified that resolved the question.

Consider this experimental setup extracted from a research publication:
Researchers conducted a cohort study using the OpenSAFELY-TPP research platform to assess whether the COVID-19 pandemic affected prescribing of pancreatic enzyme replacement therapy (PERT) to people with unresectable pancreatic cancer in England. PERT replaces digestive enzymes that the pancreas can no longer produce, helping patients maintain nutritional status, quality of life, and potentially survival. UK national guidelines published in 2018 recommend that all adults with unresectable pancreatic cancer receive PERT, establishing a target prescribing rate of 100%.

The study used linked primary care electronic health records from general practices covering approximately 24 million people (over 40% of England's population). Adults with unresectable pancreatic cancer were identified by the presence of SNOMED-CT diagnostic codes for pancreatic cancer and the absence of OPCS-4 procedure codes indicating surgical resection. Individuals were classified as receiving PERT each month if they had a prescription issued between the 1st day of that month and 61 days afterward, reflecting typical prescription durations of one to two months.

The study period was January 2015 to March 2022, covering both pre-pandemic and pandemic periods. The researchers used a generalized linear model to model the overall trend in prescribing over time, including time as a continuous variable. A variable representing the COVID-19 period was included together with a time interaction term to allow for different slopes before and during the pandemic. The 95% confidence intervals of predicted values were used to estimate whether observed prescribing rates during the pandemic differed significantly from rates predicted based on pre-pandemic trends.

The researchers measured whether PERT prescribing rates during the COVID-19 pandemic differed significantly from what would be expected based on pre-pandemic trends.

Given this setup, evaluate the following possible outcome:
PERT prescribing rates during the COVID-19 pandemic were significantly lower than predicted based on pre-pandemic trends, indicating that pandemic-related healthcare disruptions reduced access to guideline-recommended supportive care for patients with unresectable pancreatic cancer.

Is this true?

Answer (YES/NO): NO